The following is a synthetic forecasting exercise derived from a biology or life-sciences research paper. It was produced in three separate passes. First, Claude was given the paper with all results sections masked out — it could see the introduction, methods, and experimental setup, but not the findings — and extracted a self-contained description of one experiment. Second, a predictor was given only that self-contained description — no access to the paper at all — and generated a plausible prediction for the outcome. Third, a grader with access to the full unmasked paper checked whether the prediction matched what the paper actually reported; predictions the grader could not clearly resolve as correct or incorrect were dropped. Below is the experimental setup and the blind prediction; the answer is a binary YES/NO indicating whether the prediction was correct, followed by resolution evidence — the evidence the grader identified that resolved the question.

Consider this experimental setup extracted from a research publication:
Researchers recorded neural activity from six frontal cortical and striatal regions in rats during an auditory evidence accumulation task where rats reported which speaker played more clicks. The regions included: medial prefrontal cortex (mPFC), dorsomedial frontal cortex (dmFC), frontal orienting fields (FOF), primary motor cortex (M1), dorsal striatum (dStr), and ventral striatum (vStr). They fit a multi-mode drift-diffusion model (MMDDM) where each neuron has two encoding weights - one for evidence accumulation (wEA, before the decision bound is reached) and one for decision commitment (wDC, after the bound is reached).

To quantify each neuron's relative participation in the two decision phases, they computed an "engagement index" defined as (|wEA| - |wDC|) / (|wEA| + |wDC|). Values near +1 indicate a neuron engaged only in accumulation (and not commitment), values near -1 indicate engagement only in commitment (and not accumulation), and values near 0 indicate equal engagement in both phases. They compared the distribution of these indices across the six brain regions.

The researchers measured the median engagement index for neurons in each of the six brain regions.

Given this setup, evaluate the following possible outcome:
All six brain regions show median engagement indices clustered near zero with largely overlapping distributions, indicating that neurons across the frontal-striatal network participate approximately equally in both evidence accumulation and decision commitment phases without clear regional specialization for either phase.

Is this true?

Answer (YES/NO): NO